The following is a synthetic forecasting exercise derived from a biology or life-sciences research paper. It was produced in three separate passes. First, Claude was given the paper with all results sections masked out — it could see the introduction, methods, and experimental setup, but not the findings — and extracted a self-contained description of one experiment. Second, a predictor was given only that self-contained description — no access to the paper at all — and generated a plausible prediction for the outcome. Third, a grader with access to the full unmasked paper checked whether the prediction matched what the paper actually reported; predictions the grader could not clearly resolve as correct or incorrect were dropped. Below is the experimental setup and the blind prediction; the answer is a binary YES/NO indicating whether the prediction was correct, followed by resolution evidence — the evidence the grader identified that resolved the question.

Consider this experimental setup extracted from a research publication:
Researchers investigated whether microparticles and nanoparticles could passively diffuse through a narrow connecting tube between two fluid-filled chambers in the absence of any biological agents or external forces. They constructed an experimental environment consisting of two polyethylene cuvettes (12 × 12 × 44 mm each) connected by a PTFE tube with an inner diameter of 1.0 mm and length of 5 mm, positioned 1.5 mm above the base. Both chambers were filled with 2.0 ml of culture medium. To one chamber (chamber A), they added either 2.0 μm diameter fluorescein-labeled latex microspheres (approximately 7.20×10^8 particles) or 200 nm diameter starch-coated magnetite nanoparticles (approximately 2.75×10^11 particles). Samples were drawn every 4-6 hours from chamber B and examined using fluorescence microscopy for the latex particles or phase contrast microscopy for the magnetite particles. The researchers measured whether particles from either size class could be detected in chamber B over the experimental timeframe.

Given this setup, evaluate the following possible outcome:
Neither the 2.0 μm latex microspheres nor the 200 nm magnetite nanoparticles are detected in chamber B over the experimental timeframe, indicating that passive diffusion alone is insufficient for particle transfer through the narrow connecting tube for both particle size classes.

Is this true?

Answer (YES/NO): YES